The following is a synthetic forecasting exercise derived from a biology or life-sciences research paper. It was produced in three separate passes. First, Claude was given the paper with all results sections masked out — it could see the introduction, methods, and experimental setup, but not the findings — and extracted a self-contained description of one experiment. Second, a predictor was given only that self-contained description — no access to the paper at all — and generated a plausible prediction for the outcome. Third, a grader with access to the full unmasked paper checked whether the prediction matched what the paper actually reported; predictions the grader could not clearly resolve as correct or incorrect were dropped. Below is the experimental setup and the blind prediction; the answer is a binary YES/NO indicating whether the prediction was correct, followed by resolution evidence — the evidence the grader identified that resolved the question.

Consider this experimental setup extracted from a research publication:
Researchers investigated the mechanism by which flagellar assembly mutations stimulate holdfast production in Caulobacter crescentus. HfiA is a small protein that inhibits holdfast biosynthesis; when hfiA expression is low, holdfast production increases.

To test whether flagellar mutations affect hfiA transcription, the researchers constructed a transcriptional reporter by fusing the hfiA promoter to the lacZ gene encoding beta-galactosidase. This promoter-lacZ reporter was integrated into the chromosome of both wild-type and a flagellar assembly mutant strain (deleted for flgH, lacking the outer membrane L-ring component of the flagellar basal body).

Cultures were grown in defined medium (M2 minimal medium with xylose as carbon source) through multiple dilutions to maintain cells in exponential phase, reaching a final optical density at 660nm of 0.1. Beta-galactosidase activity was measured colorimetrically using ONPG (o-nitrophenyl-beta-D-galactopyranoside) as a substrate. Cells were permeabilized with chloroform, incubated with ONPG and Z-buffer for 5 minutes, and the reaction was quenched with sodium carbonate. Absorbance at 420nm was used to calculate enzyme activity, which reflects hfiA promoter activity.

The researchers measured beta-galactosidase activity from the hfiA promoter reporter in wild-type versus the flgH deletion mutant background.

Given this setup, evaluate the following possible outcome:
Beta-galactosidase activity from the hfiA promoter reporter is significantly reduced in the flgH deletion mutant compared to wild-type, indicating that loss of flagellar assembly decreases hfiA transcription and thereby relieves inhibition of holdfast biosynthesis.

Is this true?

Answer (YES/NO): YES